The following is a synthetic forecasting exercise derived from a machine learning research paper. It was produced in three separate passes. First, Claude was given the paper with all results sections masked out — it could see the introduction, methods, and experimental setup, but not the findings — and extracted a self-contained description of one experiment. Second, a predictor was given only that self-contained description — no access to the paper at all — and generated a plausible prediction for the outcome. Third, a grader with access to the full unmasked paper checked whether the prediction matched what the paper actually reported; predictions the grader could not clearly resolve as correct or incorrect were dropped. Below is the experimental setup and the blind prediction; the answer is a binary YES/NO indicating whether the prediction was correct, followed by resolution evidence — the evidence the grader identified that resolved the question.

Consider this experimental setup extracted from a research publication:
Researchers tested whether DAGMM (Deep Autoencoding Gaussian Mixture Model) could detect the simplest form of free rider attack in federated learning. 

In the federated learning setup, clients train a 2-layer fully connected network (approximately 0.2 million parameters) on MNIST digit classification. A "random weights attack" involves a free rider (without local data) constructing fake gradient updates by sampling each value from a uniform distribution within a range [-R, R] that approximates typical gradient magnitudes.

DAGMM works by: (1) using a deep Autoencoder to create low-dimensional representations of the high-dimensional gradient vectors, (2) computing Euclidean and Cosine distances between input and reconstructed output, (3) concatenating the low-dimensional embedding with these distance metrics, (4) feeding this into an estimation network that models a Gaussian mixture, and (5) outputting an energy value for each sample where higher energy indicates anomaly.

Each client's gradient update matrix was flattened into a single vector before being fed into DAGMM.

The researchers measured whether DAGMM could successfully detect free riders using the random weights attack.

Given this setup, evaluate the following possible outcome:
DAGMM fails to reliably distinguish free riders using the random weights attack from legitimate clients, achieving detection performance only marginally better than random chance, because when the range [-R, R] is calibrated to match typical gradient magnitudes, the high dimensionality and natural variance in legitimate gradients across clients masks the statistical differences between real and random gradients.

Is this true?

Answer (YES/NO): NO